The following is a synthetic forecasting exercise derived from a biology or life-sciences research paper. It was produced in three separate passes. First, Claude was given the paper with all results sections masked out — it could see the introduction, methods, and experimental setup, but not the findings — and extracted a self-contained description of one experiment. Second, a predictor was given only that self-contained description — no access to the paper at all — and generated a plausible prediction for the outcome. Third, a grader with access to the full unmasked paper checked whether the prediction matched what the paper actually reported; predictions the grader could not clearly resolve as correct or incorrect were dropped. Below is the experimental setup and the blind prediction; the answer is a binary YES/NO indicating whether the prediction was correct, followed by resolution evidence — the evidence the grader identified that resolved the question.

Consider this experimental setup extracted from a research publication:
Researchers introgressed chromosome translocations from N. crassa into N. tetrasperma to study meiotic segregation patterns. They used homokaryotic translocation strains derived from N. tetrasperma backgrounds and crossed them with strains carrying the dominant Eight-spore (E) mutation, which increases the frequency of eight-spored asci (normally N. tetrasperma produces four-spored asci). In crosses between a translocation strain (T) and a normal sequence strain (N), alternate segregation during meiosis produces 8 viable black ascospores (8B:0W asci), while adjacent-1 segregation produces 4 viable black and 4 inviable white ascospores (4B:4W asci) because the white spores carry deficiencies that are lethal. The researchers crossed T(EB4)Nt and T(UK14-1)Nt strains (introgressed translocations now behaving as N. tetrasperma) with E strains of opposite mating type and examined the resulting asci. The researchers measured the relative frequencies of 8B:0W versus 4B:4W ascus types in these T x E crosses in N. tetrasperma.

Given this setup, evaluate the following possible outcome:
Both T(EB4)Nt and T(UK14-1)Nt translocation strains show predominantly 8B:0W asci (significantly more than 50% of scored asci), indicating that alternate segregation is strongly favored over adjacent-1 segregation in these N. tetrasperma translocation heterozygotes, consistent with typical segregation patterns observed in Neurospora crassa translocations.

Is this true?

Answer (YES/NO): NO